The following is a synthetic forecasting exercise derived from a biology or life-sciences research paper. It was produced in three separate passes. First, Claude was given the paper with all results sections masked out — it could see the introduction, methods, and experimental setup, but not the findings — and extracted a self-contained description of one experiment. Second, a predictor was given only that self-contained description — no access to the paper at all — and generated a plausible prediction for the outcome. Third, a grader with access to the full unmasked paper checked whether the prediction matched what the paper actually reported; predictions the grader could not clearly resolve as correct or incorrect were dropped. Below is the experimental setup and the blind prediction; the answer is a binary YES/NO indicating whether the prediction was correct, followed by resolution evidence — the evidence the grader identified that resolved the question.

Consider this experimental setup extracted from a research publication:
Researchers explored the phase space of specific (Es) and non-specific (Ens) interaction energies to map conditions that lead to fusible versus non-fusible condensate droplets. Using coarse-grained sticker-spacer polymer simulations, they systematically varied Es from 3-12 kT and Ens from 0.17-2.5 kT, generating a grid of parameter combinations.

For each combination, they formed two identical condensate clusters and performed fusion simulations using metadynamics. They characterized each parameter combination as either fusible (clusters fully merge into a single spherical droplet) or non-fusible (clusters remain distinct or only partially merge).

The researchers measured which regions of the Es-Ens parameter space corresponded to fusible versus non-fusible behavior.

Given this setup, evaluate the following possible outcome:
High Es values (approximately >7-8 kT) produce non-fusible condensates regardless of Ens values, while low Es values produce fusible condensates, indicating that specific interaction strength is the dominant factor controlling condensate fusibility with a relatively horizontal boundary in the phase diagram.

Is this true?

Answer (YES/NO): NO